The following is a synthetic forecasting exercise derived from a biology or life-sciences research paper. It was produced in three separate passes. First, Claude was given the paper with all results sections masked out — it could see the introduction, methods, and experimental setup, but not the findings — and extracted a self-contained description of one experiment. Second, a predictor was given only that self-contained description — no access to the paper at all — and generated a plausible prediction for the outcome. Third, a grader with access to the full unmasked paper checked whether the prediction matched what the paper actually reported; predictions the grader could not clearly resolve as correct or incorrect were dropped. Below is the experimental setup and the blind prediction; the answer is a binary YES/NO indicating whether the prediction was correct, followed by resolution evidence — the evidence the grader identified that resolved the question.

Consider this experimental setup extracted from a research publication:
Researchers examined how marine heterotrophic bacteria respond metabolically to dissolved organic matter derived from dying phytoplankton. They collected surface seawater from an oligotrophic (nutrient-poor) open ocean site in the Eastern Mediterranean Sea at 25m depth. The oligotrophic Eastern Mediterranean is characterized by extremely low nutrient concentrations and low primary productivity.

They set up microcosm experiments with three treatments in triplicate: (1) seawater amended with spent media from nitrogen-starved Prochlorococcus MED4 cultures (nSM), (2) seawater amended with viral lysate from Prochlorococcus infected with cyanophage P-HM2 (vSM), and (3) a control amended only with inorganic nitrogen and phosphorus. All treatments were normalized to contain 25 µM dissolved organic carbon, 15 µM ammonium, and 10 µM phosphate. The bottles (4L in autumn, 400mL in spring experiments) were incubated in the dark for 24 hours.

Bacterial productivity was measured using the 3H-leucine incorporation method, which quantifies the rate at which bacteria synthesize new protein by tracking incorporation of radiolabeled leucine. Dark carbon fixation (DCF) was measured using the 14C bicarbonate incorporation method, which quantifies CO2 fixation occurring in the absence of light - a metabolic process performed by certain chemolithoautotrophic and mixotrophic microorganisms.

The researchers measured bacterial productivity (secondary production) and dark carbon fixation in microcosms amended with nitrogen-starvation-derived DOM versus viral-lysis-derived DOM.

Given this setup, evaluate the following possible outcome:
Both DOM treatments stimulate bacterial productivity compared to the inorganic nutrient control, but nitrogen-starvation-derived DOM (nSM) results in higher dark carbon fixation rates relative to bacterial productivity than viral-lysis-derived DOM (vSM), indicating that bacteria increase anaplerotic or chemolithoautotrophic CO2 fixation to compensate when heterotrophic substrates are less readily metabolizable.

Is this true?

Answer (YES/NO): NO